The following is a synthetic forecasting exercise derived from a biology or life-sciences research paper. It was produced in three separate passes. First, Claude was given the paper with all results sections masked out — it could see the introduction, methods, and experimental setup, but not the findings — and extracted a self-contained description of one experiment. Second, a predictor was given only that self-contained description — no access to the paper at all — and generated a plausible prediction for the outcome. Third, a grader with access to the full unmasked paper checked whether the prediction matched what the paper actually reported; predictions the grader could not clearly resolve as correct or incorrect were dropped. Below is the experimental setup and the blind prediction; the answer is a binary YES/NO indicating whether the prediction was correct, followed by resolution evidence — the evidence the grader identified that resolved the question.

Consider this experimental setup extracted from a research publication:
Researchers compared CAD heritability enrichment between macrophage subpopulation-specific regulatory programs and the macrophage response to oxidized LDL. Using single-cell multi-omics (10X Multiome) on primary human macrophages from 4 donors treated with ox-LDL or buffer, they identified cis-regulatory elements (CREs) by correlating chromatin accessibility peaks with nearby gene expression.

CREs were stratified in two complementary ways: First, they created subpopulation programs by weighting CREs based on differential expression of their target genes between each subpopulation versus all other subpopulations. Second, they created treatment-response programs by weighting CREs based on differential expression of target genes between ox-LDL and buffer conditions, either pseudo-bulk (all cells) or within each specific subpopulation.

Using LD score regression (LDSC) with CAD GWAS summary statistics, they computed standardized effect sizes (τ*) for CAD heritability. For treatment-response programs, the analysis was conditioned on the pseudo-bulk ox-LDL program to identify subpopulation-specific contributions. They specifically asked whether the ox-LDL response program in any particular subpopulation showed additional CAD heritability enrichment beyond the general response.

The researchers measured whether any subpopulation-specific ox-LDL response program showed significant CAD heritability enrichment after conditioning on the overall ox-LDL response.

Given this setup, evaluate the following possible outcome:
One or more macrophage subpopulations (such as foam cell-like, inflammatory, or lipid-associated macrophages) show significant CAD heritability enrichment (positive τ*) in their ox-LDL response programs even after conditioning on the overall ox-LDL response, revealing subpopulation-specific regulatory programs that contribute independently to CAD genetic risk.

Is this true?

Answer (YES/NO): YES